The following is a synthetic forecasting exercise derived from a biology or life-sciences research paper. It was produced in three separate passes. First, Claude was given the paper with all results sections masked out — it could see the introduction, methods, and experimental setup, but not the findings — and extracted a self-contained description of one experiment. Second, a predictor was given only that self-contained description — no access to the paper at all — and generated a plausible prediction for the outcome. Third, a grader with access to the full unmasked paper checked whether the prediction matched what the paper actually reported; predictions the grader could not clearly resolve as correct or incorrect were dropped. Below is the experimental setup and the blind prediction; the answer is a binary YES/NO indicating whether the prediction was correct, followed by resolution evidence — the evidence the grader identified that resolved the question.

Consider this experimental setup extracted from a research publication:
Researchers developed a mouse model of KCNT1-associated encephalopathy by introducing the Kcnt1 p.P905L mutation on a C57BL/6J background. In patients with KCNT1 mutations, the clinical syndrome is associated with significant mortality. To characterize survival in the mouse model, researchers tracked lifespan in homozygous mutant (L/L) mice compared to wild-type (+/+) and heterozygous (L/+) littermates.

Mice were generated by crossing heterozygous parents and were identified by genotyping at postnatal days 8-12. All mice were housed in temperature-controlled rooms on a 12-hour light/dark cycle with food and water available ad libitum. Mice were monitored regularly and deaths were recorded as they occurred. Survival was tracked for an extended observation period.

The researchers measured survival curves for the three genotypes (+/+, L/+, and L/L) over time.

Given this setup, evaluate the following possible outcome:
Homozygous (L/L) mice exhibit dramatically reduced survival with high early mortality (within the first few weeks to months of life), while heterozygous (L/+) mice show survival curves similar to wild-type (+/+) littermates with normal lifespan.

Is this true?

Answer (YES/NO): YES